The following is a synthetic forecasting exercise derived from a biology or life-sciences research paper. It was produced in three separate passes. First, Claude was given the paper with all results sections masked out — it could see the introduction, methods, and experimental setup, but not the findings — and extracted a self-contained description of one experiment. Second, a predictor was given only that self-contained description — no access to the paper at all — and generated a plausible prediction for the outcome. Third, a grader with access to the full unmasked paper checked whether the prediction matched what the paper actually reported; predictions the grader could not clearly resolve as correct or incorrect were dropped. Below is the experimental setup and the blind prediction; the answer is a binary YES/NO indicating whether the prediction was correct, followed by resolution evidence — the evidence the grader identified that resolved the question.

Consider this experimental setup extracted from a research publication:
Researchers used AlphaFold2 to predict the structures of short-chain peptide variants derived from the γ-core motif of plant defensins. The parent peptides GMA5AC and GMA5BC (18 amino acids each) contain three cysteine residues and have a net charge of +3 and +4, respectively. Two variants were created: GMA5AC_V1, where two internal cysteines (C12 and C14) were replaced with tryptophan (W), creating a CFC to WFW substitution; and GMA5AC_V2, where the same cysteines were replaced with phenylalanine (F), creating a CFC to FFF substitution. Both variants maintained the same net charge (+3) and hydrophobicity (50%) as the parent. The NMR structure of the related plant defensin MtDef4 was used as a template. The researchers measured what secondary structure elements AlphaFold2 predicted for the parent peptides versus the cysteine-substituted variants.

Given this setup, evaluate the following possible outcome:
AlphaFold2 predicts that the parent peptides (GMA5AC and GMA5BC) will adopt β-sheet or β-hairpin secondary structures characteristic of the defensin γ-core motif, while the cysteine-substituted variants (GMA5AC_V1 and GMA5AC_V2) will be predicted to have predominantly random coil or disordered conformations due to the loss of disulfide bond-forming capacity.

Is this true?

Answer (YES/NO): NO